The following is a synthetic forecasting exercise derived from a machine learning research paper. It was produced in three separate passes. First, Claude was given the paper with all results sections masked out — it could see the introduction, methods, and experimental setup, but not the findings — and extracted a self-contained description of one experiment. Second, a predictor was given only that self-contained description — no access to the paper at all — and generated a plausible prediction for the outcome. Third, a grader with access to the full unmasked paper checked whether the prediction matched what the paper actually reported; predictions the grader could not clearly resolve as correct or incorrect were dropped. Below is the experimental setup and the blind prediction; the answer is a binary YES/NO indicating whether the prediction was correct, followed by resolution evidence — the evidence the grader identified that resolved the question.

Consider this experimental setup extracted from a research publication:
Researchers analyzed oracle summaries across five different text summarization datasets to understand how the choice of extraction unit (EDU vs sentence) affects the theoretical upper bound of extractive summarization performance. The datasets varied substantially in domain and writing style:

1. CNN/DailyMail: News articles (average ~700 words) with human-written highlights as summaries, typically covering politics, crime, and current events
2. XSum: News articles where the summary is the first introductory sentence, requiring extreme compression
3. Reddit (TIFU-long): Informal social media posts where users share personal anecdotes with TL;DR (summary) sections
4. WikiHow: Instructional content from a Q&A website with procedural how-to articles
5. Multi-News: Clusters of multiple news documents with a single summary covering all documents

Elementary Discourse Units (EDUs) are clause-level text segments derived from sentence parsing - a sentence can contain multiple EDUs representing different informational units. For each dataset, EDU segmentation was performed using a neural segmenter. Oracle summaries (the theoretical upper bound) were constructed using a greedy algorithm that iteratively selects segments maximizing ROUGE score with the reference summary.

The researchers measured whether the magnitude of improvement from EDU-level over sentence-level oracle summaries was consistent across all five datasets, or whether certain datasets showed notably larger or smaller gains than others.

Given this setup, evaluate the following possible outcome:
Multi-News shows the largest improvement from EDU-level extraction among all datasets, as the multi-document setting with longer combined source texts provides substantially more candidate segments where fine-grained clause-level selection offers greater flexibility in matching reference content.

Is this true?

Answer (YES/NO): NO